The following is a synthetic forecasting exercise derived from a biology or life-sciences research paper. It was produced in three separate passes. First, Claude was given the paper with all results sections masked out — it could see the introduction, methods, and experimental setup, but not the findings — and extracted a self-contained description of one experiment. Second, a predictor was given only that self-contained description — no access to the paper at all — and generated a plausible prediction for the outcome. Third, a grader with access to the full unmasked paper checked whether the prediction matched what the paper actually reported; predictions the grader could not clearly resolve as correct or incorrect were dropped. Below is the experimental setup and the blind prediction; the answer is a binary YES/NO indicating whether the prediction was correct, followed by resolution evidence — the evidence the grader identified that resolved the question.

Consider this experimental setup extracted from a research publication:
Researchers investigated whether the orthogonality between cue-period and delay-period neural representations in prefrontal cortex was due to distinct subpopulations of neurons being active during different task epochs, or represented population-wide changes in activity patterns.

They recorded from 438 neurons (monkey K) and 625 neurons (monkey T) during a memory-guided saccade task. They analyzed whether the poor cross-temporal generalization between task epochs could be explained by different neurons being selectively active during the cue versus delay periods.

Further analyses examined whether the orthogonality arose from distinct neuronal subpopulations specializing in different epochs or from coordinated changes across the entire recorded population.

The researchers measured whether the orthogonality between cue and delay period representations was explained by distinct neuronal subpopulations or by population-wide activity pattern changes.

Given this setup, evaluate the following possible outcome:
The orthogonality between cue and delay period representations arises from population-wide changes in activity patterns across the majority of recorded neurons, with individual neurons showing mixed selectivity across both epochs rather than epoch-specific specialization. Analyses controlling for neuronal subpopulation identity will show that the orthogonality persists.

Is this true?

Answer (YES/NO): YES